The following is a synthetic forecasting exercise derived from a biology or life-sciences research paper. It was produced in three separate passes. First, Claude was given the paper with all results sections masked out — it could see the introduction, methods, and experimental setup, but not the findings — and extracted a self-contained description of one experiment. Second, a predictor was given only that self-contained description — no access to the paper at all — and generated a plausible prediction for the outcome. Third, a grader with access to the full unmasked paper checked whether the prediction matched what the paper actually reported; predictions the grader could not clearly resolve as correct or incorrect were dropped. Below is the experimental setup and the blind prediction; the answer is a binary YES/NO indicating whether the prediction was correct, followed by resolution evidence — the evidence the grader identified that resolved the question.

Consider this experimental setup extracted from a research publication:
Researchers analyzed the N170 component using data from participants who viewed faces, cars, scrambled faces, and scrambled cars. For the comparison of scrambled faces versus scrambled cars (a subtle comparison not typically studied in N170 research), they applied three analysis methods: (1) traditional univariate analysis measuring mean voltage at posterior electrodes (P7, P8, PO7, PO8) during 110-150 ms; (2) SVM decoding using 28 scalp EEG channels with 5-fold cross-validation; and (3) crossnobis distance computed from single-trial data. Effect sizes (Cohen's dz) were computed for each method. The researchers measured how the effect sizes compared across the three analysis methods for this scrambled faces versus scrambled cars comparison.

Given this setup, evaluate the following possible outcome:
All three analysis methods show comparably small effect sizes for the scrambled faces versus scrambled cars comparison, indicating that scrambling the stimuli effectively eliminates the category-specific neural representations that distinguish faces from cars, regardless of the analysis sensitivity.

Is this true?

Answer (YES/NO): NO